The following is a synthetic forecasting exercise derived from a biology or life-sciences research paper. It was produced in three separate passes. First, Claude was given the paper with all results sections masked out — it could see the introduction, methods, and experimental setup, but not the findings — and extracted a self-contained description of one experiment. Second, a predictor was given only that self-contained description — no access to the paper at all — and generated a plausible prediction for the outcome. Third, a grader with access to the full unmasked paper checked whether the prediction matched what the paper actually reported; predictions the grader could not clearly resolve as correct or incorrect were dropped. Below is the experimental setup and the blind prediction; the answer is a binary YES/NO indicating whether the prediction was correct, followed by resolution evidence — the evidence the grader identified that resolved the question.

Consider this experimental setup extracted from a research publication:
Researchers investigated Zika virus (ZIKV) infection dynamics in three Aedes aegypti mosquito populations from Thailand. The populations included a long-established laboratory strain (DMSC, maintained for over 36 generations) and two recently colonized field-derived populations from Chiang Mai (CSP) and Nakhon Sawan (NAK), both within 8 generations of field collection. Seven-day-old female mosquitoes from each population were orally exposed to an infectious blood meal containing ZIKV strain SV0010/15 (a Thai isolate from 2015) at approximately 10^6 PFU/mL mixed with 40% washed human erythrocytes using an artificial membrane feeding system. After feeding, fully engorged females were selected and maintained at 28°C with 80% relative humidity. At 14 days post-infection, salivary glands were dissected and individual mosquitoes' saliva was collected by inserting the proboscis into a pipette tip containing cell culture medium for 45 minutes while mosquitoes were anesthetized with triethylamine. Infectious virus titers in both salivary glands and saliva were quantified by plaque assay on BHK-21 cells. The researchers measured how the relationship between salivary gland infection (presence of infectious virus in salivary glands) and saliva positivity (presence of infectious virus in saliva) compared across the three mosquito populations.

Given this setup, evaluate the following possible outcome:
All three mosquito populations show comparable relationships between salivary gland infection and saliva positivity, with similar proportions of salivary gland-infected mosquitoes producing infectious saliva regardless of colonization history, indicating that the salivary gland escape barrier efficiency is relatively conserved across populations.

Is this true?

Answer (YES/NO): NO